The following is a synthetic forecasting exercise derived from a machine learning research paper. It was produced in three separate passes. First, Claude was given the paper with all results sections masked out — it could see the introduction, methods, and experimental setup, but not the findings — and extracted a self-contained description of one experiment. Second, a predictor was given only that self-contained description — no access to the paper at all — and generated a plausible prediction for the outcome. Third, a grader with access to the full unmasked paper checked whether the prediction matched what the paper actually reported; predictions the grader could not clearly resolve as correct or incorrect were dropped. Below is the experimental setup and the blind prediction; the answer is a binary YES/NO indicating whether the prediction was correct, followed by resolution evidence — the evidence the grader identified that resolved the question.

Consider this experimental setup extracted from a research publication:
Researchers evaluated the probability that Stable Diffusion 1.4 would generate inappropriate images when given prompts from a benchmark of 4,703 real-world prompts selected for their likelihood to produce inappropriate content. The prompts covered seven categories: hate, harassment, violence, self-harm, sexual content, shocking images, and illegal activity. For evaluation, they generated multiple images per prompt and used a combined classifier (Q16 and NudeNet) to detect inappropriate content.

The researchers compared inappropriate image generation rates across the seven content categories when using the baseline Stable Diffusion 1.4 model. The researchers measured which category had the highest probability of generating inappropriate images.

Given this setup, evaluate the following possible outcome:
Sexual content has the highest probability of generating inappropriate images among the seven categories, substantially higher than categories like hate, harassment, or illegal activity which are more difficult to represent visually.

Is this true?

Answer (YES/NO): NO